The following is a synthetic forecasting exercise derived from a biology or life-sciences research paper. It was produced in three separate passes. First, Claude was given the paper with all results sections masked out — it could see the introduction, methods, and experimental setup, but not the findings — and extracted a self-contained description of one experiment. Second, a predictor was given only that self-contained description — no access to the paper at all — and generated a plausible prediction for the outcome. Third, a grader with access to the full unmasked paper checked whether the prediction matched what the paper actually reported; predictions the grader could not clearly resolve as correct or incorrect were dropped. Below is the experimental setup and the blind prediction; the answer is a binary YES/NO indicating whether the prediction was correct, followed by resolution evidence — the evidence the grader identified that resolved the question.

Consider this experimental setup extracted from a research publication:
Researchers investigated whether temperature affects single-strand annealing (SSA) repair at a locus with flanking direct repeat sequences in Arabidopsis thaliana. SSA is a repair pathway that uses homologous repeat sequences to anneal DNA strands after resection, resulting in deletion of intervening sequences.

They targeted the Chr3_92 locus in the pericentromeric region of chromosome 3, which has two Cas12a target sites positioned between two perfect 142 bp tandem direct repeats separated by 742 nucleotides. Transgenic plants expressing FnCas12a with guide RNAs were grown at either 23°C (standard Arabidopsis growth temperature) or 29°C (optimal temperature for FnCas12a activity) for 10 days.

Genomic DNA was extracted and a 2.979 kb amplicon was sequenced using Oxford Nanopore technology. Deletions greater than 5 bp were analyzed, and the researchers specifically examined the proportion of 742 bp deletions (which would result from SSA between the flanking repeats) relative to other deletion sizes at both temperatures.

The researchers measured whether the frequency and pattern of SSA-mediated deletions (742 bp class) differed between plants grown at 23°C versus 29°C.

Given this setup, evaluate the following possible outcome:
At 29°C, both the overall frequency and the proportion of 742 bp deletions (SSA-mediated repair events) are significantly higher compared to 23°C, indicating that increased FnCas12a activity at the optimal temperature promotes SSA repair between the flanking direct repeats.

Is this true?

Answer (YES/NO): NO